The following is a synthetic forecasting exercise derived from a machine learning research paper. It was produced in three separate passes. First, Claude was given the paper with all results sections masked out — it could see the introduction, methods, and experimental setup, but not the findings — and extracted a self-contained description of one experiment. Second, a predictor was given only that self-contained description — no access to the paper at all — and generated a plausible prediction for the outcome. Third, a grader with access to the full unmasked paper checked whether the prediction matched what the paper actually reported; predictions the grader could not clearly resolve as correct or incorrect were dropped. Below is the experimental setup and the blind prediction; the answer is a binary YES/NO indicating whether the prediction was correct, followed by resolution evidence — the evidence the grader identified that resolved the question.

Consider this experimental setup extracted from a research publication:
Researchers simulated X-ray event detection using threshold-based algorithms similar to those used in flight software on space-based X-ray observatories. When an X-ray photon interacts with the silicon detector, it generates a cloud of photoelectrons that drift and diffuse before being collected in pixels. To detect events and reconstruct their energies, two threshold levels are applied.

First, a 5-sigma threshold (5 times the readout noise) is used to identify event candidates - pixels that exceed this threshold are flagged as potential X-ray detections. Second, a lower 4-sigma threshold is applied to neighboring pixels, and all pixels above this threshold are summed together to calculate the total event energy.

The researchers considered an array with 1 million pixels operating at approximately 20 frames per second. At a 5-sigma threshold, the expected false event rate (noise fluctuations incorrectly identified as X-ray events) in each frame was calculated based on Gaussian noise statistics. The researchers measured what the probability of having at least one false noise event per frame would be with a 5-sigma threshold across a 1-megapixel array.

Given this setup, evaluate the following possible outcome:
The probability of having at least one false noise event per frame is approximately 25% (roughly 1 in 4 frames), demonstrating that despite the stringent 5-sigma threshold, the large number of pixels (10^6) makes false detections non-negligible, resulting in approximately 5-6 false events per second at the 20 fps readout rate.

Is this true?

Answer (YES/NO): YES